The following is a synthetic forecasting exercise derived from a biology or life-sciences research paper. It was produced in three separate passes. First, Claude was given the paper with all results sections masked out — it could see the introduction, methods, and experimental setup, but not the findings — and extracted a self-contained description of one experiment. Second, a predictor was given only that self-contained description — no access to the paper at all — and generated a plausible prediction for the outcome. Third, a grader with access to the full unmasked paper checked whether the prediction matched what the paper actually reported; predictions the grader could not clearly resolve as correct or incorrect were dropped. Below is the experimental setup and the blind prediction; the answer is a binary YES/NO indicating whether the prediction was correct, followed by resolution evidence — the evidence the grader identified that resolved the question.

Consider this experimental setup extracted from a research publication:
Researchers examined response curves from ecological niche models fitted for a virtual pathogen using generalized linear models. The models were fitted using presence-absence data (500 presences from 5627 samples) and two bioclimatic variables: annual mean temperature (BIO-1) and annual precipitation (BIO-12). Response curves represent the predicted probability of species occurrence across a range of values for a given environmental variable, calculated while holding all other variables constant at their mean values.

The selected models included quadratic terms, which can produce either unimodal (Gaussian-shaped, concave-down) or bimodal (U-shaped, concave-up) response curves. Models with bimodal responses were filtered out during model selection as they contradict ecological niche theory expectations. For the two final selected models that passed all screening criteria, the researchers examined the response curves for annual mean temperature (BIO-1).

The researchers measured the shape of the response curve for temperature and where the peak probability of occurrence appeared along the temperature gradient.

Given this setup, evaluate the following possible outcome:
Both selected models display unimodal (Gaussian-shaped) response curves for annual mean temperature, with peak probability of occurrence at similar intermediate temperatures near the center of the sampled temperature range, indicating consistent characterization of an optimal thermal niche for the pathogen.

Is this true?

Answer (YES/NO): NO